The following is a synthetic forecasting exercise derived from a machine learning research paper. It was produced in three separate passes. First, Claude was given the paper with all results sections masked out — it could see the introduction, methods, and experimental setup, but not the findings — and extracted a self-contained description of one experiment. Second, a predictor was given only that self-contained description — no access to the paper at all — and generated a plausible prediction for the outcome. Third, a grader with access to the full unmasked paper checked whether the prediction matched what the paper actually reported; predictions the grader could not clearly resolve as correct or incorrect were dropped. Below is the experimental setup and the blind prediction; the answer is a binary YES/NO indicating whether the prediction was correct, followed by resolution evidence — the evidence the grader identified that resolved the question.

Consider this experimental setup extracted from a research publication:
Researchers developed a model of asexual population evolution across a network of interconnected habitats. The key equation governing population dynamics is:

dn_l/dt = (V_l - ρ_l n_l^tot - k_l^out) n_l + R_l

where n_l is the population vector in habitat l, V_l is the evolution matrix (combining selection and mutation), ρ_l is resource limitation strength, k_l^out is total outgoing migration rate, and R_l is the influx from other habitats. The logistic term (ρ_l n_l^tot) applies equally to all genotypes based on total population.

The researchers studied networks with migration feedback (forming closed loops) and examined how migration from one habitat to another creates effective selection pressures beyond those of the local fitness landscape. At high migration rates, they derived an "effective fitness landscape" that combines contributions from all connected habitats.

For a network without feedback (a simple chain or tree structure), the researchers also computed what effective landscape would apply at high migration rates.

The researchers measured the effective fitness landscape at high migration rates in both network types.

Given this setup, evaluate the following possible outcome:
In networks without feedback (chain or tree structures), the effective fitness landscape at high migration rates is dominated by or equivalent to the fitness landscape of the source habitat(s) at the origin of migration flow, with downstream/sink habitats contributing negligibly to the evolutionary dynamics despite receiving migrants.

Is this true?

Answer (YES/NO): NO